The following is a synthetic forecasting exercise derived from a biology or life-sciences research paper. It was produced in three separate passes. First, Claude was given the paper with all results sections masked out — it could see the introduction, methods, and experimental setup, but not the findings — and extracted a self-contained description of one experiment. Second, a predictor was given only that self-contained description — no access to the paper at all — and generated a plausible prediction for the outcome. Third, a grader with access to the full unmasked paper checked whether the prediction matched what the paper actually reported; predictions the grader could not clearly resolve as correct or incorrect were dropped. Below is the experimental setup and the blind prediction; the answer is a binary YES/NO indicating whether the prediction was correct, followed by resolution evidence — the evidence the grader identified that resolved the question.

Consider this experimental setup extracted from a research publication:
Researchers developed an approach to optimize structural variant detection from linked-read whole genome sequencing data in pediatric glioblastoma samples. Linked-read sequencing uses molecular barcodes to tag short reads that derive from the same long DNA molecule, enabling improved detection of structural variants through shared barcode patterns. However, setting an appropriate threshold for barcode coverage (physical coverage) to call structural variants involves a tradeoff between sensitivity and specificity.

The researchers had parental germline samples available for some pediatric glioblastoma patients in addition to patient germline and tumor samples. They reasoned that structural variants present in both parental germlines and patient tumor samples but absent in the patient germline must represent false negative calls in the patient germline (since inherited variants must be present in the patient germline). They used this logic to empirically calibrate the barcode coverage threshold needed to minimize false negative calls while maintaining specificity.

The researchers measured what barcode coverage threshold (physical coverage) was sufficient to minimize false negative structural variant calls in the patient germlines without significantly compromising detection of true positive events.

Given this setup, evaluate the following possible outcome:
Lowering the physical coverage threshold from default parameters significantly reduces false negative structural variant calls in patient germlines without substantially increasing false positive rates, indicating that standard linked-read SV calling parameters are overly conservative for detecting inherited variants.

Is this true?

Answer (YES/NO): NO